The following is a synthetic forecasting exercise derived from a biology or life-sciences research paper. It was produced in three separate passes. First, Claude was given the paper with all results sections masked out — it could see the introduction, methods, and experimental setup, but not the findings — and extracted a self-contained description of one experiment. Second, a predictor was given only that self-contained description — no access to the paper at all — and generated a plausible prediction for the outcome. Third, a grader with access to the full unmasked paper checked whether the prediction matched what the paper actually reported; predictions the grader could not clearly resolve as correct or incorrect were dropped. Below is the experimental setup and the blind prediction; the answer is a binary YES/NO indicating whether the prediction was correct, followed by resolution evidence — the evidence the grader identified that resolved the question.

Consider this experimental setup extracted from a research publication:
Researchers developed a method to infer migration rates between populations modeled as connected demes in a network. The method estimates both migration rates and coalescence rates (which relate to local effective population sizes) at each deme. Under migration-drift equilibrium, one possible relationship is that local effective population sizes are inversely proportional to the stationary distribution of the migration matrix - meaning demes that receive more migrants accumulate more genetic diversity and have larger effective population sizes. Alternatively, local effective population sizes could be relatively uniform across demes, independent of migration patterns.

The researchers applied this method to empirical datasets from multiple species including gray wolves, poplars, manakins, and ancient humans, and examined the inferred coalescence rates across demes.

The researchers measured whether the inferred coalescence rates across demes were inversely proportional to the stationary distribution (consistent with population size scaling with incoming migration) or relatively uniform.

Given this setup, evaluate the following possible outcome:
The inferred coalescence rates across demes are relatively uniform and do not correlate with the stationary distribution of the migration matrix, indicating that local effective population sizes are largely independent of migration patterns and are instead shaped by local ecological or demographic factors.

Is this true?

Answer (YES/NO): YES